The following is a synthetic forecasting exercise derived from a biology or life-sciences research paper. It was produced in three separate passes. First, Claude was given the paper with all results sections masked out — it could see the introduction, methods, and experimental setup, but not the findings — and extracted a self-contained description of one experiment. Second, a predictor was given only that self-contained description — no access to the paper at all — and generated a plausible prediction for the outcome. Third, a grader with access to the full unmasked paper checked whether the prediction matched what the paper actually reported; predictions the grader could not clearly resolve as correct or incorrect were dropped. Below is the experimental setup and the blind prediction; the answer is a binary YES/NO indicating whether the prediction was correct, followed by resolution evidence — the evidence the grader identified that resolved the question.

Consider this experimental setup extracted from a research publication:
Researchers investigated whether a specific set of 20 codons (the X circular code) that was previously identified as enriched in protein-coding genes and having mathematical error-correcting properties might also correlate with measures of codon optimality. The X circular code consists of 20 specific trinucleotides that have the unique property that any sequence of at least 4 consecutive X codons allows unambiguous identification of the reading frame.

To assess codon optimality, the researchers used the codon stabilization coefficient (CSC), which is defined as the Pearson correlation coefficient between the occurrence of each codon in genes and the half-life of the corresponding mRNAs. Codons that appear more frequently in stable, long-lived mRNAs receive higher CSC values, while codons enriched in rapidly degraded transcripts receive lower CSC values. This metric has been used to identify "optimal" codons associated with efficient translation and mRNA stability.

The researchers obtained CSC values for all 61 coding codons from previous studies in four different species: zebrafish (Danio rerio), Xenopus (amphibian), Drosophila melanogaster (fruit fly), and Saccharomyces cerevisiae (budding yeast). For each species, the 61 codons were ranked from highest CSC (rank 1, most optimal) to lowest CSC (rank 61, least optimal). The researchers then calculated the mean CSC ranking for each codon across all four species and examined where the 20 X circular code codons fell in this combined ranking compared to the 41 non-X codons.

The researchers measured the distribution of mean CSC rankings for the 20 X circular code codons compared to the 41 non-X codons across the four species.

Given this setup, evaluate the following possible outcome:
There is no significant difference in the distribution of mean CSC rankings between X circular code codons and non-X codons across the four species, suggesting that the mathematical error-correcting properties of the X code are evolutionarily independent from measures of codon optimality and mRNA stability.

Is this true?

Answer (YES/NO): NO